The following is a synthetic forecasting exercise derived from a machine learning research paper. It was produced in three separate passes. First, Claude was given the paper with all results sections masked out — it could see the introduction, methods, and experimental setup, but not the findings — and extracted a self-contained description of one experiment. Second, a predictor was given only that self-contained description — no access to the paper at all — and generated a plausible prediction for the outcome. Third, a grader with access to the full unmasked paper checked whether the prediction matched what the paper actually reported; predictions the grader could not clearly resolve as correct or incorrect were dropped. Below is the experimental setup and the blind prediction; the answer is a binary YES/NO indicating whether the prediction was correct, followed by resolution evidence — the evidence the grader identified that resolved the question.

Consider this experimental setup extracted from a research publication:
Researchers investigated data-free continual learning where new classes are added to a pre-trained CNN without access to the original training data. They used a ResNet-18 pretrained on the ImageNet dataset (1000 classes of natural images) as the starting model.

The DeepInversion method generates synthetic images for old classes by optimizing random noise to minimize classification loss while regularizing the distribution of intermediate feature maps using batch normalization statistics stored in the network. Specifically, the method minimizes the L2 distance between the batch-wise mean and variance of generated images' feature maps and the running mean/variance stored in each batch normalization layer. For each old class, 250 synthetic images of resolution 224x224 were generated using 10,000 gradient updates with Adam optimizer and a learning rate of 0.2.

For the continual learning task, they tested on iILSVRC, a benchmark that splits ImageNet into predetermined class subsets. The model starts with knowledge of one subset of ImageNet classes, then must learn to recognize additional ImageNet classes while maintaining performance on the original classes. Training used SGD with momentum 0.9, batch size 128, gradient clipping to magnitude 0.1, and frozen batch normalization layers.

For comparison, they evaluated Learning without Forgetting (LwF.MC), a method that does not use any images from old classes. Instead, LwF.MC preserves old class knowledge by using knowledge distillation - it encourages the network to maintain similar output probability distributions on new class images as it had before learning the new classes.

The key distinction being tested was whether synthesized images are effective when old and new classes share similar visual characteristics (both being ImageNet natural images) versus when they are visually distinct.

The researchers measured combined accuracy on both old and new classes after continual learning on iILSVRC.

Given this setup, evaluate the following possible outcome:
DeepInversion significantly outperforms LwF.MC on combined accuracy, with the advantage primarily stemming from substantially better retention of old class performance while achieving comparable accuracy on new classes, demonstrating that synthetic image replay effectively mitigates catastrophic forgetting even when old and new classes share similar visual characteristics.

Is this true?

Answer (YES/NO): NO